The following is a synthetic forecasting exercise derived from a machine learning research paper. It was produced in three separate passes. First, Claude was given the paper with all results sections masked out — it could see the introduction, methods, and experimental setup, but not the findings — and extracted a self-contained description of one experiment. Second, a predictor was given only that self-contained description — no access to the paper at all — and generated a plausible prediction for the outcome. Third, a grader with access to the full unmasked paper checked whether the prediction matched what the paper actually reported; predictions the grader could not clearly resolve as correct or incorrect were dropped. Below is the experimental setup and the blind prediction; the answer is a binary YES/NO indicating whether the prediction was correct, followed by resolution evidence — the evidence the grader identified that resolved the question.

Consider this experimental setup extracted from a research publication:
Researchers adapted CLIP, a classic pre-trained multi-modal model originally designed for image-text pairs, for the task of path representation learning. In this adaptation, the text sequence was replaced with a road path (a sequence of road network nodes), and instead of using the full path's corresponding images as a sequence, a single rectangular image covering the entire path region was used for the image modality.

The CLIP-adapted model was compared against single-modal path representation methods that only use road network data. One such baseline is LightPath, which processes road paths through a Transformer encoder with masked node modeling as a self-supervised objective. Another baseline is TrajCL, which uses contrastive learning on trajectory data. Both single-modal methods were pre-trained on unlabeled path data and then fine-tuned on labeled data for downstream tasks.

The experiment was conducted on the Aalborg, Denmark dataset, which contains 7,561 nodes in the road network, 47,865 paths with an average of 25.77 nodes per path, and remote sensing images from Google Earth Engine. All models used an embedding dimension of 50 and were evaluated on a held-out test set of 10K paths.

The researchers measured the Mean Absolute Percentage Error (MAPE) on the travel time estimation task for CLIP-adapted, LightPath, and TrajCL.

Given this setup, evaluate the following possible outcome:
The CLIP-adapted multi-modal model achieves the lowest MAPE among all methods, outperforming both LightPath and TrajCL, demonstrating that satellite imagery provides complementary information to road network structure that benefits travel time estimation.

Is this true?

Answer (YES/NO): NO